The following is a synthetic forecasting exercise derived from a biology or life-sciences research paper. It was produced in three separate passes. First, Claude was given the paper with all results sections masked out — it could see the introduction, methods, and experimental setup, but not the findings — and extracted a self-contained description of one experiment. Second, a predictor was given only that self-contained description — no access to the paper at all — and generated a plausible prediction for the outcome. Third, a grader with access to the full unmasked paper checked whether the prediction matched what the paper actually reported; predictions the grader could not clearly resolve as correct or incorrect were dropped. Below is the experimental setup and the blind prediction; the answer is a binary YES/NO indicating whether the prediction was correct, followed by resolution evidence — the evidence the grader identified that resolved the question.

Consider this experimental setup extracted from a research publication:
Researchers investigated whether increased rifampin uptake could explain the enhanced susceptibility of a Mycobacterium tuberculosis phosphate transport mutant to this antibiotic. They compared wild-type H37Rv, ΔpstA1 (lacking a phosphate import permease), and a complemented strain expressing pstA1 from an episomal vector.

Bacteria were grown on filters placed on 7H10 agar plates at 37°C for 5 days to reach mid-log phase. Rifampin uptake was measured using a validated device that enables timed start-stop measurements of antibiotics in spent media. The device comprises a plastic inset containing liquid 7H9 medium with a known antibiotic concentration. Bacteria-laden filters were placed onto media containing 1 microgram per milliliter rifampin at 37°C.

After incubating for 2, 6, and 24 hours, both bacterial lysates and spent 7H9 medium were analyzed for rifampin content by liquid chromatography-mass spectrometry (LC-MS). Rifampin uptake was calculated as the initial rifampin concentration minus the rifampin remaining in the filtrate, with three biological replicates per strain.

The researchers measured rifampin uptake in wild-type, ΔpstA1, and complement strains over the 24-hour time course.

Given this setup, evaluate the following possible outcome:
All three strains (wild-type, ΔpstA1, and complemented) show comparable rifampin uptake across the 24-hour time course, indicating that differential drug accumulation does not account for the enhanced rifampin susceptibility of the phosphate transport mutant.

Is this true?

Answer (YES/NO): NO